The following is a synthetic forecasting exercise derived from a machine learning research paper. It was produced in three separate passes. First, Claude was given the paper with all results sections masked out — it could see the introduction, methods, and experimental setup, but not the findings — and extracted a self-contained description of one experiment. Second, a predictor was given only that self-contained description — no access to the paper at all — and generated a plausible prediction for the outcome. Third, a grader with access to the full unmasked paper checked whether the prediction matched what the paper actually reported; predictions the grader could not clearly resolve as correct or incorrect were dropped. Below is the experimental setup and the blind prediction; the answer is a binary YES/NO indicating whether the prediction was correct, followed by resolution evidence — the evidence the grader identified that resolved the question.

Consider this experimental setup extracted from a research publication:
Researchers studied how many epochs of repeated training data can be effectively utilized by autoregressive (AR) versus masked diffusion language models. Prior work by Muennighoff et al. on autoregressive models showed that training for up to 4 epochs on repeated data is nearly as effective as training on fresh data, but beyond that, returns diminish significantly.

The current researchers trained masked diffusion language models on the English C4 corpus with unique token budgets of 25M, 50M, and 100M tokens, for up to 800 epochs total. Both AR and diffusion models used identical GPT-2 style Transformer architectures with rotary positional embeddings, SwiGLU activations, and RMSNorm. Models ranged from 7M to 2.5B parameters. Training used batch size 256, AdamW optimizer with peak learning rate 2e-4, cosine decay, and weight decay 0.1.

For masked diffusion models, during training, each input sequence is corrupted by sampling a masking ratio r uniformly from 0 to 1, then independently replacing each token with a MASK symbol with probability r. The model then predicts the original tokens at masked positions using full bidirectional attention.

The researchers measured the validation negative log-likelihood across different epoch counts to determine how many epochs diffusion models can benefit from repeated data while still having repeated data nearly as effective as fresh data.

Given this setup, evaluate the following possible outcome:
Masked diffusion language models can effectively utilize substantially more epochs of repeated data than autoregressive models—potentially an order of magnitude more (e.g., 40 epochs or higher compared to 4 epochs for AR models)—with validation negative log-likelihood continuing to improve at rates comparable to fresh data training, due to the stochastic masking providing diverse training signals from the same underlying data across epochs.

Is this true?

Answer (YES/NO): YES